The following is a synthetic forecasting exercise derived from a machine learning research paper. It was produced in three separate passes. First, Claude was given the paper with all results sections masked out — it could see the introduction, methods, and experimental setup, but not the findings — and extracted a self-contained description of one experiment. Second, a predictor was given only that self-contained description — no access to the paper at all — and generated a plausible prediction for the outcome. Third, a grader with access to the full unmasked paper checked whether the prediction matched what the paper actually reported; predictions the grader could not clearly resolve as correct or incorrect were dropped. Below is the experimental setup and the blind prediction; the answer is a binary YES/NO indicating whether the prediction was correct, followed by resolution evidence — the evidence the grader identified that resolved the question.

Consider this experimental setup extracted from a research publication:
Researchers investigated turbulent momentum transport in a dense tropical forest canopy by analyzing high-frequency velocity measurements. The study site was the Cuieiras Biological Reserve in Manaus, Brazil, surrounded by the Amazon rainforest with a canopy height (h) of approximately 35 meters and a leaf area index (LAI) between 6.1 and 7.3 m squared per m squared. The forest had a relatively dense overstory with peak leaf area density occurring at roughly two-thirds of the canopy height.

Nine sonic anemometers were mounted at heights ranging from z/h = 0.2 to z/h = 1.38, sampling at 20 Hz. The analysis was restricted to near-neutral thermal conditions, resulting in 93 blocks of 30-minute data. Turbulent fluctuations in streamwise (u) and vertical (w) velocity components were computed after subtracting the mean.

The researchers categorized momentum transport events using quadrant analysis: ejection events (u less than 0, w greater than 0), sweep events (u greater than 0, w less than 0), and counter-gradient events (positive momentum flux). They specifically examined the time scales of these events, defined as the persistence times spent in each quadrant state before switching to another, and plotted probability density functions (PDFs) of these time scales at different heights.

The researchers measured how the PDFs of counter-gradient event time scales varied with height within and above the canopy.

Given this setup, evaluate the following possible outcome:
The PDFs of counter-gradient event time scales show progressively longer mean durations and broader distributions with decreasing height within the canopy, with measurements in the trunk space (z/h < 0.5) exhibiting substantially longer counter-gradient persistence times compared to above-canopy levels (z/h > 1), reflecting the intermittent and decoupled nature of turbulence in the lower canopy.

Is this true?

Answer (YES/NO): YES